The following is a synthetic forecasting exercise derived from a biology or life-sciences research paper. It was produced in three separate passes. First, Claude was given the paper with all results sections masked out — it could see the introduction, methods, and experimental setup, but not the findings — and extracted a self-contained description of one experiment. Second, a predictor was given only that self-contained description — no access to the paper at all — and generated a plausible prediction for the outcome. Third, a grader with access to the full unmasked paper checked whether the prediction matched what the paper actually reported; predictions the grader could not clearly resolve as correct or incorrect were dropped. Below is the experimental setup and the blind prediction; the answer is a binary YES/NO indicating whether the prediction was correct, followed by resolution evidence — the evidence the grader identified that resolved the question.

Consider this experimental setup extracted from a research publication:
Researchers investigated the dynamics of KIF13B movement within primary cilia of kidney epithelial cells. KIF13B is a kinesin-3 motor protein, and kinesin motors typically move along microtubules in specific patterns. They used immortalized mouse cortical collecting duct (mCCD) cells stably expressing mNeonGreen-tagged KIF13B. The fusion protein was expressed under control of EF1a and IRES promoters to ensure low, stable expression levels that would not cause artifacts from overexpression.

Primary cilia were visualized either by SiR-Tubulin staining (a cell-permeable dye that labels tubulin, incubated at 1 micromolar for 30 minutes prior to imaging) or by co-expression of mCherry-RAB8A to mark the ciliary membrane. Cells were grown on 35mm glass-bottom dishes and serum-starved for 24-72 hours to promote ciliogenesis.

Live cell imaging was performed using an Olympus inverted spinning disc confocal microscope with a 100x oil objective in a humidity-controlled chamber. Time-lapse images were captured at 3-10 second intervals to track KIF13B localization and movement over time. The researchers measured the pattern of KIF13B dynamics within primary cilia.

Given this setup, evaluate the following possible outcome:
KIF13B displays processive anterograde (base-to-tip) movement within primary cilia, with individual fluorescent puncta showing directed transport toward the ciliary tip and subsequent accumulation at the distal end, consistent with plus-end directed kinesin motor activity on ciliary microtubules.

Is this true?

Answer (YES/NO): NO